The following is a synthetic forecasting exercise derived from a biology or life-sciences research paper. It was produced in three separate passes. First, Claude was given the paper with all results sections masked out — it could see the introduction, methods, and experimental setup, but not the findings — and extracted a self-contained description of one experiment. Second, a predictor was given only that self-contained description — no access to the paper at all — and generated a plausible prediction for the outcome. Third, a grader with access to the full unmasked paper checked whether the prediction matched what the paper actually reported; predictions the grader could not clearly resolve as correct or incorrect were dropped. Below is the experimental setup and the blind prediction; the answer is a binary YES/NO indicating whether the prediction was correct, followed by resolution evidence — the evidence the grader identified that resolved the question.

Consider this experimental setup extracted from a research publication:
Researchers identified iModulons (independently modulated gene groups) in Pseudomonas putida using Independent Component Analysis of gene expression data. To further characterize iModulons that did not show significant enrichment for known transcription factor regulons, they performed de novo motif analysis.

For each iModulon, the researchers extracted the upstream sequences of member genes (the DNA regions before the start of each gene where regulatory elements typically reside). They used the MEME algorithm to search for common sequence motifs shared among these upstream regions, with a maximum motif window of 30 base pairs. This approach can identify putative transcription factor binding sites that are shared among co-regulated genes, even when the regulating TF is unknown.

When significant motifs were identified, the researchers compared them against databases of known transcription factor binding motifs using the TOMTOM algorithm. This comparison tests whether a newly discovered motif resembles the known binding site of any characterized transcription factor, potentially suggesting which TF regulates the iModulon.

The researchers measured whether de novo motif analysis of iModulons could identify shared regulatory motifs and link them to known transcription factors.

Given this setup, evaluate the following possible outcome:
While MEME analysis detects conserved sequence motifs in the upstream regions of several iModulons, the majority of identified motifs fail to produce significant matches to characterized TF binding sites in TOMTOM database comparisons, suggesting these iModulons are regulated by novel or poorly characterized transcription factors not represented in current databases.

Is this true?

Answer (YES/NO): YES